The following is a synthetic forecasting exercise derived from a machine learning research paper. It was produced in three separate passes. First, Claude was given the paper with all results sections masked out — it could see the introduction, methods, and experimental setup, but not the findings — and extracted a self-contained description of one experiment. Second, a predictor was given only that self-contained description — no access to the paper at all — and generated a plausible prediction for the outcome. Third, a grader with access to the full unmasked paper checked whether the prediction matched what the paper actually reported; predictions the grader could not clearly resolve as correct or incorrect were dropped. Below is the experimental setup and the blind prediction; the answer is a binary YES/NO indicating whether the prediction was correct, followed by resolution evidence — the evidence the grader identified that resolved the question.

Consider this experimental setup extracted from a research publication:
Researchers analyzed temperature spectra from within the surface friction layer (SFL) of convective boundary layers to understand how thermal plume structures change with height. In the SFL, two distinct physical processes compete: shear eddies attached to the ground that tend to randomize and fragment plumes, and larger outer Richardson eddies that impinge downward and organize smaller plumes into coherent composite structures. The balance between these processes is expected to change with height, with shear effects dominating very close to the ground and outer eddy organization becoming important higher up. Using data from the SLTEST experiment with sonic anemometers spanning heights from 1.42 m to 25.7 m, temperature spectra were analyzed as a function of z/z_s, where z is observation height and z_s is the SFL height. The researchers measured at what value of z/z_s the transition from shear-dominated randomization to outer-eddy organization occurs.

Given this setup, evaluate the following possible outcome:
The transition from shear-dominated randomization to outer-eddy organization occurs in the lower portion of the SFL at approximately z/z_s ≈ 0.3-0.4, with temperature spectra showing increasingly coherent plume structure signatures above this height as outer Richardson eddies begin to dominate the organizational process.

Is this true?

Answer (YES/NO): NO